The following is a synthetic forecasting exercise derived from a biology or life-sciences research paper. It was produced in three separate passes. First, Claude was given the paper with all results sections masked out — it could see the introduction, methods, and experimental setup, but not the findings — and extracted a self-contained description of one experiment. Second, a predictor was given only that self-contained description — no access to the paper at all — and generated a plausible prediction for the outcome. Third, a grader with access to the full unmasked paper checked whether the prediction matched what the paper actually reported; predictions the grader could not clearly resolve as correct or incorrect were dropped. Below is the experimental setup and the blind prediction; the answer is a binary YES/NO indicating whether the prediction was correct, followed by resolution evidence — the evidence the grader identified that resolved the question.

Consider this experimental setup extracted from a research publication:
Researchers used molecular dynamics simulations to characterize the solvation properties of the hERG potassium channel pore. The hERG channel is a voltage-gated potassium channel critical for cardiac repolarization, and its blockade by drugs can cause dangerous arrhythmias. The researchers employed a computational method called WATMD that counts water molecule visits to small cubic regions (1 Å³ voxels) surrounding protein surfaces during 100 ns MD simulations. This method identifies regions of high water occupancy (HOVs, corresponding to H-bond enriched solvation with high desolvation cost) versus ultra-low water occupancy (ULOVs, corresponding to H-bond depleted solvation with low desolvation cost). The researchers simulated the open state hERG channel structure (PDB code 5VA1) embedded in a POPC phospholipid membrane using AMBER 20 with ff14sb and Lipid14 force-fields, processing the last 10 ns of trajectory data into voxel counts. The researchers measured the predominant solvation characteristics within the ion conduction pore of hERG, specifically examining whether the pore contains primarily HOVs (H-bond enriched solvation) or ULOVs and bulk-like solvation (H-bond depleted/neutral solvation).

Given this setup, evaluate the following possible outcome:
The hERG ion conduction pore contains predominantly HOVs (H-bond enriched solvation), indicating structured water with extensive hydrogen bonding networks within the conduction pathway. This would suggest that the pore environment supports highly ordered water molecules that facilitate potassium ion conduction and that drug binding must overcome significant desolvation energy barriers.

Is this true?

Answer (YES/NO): NO